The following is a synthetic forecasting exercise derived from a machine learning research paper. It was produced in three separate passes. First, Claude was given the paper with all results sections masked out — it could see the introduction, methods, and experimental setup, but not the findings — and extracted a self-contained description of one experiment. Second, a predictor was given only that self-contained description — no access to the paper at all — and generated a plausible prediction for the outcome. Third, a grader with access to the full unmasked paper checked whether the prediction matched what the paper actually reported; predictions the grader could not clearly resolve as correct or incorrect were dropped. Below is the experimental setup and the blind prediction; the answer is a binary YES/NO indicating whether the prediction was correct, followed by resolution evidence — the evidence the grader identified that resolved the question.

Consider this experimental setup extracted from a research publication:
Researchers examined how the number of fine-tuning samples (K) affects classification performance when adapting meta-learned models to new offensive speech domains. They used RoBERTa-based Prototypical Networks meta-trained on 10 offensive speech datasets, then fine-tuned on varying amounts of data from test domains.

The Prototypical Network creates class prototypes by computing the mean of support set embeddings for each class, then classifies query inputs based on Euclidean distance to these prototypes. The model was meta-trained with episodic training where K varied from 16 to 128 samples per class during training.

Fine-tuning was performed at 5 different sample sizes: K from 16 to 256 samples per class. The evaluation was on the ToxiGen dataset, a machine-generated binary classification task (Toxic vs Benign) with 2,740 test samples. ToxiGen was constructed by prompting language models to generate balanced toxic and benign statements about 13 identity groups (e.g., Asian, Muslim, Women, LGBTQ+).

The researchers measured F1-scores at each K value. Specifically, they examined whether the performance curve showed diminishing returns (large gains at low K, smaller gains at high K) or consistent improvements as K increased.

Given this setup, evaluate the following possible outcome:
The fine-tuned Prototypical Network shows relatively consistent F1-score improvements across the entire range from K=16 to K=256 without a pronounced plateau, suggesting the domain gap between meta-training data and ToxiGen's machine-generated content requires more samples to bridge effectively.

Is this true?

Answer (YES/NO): NO